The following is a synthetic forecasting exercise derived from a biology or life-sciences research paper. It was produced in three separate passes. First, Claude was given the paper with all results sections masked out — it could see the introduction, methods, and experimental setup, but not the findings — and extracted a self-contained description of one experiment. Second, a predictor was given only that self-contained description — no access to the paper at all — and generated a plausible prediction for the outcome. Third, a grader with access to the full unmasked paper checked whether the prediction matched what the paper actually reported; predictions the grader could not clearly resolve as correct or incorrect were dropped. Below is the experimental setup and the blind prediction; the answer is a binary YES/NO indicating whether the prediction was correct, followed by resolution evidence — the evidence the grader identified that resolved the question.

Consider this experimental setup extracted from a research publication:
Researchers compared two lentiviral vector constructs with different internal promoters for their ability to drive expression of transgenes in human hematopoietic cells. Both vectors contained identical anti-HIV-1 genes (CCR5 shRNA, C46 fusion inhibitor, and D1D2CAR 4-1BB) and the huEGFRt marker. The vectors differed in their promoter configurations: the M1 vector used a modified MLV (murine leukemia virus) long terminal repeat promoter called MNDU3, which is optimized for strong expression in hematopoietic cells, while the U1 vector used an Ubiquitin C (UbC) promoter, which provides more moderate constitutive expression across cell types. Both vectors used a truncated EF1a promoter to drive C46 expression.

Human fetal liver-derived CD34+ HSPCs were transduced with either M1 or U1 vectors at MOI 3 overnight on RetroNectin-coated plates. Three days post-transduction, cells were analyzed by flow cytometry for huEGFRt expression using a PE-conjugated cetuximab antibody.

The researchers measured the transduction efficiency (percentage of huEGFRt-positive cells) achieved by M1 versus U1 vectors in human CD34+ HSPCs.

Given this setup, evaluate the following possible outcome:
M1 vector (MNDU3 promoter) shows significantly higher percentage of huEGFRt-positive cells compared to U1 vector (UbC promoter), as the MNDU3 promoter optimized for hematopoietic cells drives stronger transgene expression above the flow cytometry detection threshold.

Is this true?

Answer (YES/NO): YES